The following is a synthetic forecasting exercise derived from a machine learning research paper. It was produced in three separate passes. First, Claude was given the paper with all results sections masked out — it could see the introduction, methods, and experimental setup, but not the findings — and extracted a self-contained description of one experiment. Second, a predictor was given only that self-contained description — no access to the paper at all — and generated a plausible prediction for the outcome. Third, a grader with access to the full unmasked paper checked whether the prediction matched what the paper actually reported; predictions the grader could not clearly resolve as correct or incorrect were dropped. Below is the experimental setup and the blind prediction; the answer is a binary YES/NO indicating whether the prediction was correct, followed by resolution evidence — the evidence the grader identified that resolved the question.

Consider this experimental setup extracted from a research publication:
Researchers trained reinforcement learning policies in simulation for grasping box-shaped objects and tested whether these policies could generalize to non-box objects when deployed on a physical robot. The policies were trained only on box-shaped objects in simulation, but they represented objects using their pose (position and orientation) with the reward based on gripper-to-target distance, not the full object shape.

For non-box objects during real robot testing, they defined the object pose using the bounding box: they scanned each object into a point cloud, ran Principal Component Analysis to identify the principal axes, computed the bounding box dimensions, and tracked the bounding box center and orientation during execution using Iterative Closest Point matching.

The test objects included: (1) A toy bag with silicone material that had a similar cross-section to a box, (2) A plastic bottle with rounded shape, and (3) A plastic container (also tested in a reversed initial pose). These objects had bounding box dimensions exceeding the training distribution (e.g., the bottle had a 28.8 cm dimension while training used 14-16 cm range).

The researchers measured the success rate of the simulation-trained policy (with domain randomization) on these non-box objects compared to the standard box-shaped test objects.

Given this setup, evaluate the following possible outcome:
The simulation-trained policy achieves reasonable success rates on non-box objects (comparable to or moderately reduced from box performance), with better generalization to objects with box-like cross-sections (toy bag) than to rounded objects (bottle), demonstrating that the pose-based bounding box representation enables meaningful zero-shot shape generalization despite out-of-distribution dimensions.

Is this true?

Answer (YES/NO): NO